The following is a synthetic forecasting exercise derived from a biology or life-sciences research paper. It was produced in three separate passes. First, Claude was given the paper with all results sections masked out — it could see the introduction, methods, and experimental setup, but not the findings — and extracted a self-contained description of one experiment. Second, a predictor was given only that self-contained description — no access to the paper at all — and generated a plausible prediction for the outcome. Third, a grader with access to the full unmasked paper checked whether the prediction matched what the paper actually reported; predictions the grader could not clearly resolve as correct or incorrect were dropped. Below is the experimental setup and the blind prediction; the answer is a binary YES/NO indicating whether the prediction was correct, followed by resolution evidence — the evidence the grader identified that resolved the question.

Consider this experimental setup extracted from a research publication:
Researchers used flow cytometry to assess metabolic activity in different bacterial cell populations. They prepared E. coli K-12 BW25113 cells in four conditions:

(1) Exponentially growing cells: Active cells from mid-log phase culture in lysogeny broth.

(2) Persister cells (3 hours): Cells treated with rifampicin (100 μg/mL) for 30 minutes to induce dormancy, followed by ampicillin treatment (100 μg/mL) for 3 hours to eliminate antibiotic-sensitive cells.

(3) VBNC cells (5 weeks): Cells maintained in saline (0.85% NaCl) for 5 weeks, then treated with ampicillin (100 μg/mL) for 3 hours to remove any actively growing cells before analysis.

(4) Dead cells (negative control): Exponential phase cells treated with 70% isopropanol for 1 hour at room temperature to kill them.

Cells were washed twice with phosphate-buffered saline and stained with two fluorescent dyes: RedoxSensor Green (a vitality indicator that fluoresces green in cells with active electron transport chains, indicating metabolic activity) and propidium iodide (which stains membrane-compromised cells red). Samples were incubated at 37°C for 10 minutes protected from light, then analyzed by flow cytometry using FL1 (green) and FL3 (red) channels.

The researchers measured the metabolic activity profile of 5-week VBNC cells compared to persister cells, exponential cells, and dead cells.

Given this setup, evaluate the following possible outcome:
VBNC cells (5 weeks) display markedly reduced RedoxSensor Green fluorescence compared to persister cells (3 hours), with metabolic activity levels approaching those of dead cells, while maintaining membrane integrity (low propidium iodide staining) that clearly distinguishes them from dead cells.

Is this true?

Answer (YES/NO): NO